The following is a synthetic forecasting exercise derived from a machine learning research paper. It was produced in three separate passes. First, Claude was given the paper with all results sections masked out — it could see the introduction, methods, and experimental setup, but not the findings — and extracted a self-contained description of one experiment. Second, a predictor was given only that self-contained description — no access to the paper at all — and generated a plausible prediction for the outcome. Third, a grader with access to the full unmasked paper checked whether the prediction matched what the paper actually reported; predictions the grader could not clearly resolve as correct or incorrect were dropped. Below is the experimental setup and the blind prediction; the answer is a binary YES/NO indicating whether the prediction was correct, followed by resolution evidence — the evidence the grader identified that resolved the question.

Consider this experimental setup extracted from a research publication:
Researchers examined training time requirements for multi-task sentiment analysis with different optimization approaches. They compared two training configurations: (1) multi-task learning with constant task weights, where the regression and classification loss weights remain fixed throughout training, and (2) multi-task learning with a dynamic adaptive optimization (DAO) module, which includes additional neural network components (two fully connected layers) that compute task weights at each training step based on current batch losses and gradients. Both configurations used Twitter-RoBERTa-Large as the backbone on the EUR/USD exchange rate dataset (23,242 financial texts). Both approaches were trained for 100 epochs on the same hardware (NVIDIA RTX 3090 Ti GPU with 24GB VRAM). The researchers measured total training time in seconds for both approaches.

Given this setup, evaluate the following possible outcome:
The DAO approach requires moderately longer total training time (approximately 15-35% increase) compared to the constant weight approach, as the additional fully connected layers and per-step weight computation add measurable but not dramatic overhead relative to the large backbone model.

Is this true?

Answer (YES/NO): NO